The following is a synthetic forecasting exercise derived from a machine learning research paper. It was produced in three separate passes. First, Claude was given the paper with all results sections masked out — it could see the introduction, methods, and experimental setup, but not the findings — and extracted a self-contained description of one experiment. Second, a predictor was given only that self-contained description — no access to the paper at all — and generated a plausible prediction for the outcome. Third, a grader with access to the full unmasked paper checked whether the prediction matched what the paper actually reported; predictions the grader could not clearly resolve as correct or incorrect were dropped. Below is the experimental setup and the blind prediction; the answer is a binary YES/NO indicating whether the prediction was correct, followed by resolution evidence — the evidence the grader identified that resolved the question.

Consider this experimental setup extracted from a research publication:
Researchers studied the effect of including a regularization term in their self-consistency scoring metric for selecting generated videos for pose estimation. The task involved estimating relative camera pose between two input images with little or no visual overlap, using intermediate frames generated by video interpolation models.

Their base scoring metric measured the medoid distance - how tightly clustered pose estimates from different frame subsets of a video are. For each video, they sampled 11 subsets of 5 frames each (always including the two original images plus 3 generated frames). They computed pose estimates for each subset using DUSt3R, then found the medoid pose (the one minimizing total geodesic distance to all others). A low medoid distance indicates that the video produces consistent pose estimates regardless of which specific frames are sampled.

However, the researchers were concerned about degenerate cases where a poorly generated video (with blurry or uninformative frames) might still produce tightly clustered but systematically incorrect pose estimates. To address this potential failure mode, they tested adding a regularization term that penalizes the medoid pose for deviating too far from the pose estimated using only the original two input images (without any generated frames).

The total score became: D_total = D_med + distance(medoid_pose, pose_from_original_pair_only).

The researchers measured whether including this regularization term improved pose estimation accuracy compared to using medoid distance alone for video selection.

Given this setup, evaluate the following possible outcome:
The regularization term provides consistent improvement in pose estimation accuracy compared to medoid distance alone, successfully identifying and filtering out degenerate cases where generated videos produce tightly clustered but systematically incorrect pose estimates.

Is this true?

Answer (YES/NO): NO